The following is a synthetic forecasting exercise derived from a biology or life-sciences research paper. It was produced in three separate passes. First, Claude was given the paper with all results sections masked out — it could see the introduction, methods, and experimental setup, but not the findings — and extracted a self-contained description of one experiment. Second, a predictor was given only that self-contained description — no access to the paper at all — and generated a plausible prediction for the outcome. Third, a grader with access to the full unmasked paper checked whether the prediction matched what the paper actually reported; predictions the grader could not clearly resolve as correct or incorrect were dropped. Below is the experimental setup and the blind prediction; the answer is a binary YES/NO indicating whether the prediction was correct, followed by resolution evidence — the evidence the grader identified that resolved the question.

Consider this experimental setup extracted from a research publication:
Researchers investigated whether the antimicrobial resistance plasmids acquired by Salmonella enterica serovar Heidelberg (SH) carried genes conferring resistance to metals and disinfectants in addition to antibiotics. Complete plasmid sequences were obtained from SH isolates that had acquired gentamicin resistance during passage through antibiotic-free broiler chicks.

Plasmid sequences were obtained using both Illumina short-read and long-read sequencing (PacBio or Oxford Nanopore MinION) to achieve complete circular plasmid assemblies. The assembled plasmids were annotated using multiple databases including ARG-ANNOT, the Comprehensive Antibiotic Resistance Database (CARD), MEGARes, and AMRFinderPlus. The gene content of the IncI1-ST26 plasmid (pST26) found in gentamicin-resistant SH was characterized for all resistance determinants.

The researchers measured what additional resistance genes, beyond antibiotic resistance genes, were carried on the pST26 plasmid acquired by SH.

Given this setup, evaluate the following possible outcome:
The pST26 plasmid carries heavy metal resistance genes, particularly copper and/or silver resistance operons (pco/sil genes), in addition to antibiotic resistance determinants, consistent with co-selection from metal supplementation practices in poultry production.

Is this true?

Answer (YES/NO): NO